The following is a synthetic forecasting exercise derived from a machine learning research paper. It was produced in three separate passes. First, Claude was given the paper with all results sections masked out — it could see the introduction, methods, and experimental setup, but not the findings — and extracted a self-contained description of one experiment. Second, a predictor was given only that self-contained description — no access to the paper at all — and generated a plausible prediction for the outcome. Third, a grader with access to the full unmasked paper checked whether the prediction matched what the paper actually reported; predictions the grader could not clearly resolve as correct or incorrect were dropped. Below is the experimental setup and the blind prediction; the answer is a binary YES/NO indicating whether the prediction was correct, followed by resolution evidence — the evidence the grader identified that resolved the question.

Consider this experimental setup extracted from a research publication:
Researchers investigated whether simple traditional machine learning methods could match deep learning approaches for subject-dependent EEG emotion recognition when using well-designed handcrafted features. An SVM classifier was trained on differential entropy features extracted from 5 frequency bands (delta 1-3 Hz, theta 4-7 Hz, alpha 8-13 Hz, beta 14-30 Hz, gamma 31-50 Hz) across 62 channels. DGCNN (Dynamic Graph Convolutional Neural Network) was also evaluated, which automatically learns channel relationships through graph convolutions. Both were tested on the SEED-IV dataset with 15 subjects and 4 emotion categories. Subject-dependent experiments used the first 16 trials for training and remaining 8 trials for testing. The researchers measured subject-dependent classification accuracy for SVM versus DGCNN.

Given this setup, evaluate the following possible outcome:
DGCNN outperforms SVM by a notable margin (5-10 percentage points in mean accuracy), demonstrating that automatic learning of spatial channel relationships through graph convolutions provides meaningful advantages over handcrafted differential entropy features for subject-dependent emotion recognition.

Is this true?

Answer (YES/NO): NO